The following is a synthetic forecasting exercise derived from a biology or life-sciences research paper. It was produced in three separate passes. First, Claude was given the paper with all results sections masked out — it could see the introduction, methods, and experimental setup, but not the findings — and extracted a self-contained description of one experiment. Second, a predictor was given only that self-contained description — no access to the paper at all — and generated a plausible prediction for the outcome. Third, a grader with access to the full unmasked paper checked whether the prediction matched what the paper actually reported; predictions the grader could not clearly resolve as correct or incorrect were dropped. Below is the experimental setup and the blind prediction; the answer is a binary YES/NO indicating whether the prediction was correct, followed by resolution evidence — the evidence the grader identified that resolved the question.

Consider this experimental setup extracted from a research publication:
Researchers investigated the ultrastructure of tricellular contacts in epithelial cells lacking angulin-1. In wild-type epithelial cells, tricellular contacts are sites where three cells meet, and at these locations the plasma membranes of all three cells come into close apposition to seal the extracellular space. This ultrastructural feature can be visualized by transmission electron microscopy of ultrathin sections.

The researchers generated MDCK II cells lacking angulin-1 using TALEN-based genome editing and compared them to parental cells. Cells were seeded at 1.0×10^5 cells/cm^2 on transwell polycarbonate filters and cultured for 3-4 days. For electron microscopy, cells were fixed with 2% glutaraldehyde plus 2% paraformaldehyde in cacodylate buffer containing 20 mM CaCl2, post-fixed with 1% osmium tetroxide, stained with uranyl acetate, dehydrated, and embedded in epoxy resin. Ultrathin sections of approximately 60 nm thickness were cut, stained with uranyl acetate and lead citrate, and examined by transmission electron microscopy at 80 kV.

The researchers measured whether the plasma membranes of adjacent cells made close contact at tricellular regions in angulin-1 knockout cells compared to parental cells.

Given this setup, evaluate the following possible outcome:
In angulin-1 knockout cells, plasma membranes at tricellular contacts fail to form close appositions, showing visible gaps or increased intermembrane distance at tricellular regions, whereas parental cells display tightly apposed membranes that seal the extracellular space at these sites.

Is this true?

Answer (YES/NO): YES